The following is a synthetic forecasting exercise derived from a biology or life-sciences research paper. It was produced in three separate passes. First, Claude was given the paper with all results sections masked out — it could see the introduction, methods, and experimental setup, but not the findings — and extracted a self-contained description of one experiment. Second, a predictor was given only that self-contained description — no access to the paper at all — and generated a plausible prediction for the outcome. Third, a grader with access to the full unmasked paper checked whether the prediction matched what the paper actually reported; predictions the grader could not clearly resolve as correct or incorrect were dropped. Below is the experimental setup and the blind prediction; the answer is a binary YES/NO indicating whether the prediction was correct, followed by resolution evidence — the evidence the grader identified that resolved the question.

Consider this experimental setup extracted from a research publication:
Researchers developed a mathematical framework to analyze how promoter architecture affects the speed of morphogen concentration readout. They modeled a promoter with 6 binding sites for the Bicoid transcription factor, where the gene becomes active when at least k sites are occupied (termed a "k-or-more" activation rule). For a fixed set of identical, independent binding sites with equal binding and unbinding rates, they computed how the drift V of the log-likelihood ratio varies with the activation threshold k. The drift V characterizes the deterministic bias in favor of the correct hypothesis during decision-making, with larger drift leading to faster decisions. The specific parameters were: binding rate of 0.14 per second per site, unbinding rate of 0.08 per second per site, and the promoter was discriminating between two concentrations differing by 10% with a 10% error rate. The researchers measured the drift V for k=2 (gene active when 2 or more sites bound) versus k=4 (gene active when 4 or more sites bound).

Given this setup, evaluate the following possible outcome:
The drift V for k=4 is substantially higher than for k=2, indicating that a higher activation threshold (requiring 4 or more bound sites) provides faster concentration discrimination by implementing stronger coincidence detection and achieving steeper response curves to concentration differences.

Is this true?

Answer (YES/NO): YES